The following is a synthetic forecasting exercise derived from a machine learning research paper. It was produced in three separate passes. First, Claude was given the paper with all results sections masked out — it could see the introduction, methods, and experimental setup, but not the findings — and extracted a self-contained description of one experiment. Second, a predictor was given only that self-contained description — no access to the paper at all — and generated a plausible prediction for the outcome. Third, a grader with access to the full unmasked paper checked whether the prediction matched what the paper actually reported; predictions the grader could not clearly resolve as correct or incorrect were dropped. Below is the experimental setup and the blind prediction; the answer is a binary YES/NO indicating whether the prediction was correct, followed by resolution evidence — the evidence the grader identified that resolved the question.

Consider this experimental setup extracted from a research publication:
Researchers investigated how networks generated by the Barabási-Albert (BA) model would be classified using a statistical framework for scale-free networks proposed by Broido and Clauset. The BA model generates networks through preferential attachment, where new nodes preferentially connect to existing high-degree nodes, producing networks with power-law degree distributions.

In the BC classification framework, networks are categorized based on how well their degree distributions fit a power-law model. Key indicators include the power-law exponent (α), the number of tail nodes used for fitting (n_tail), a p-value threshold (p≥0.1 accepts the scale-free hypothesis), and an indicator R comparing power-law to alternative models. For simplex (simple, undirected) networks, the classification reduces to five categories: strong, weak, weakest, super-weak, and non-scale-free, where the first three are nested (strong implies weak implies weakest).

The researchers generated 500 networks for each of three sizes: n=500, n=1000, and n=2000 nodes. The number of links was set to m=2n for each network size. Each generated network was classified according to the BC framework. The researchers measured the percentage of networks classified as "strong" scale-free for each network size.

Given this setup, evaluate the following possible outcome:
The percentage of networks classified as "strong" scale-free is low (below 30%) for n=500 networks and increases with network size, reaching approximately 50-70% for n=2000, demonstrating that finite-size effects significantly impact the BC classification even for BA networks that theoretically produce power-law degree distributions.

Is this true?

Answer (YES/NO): NO